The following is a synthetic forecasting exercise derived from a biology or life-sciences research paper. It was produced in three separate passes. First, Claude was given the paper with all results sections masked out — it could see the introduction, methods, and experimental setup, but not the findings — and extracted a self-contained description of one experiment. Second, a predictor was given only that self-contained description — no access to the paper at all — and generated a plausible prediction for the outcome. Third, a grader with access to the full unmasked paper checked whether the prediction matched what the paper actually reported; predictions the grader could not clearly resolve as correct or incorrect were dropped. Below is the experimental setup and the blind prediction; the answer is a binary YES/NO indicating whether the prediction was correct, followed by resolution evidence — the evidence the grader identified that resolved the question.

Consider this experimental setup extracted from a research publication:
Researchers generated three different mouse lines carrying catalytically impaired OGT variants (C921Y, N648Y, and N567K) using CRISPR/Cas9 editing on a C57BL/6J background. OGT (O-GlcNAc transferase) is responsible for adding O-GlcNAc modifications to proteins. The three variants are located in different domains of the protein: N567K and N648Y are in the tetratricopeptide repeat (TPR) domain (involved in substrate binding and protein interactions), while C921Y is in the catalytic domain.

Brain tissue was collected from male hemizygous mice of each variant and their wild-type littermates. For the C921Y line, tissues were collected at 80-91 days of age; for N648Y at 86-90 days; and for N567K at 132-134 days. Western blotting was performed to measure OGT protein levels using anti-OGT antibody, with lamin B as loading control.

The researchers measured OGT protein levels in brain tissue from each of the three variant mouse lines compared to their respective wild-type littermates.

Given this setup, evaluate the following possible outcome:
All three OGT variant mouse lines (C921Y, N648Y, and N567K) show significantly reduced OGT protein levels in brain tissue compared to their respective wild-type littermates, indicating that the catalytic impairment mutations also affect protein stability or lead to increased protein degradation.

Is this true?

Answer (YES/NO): YES